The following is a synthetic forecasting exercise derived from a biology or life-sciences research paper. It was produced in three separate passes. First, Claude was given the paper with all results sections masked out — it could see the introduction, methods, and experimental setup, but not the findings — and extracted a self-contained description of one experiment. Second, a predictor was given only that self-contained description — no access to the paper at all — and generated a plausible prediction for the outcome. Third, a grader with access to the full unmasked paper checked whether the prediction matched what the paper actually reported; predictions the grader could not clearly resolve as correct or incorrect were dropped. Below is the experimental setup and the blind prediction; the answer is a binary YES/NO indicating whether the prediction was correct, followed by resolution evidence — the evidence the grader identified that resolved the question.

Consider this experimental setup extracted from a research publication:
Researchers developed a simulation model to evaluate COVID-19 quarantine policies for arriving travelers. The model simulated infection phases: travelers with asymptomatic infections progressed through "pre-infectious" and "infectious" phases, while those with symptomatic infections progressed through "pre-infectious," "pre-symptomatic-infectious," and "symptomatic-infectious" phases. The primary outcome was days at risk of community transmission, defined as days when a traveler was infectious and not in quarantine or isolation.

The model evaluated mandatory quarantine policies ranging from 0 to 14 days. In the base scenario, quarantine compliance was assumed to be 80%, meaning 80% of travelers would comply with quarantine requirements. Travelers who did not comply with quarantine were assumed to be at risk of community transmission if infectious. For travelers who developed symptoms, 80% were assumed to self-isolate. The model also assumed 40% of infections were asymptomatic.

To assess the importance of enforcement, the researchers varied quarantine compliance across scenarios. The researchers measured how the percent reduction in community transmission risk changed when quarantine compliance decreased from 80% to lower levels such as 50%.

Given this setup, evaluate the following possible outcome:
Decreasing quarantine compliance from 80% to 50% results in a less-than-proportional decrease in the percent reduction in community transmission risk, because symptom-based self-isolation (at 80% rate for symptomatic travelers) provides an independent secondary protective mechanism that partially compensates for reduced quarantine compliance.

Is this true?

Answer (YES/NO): NO